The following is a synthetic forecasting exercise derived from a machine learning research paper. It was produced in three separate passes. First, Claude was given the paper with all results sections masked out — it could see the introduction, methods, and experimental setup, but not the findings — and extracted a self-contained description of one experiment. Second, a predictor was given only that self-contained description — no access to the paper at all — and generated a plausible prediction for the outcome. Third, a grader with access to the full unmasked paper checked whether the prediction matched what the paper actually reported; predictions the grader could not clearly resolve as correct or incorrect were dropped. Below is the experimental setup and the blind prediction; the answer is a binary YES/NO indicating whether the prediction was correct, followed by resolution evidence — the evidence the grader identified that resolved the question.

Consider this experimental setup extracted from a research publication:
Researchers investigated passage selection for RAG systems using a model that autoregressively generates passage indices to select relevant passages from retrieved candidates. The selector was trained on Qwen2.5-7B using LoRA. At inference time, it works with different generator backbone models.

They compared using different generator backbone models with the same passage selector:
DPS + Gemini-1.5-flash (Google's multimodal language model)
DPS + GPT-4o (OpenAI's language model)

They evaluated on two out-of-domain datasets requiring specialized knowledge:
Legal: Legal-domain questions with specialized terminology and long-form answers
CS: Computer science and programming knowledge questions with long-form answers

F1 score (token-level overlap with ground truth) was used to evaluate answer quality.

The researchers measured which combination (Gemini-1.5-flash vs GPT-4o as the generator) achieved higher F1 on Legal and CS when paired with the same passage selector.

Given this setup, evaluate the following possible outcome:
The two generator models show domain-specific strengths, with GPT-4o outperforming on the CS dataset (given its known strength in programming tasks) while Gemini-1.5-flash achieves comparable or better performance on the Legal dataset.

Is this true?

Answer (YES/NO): NO